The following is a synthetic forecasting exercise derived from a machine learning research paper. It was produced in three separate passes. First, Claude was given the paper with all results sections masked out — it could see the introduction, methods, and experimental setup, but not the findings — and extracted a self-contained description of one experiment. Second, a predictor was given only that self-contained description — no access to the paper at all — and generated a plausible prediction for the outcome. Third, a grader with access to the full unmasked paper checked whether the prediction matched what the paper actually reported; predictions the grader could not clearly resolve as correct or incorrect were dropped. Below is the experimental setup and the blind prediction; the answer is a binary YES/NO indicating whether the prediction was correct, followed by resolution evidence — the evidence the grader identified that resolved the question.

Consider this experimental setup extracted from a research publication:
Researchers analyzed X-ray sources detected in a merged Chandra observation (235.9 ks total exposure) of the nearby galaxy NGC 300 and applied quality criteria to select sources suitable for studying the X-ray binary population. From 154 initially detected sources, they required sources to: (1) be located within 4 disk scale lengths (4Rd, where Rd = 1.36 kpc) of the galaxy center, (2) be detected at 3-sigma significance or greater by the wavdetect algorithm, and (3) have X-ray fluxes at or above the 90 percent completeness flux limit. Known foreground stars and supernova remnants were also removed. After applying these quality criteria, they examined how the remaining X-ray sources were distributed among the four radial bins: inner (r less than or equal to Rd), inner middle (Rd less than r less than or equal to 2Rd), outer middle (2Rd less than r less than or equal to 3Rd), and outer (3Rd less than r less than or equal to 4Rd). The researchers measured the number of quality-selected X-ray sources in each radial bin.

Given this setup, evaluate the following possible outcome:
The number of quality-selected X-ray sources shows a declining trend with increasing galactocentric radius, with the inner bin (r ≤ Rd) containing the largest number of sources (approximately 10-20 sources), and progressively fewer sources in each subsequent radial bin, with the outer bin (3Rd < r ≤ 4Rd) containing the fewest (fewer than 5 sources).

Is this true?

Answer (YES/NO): NO